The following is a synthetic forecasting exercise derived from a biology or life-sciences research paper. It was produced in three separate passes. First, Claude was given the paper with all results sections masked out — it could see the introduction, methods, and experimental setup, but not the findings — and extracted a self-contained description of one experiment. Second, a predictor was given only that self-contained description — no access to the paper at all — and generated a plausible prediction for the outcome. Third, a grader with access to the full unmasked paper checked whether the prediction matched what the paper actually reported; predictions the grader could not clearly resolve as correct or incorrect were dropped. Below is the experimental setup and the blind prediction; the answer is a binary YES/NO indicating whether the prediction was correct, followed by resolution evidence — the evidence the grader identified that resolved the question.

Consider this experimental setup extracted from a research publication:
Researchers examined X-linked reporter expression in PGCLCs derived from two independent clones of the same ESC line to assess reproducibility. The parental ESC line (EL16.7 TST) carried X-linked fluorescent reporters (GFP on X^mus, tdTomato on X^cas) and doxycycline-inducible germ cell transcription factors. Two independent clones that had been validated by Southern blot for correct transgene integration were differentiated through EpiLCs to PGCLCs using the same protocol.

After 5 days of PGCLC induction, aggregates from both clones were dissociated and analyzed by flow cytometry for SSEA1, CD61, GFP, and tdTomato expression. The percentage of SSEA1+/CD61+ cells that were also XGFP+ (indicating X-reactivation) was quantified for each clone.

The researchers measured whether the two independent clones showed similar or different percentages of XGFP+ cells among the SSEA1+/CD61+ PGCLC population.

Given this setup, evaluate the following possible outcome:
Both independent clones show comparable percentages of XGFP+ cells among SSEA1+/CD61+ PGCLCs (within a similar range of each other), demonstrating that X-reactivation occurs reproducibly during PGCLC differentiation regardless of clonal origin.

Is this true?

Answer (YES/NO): YES